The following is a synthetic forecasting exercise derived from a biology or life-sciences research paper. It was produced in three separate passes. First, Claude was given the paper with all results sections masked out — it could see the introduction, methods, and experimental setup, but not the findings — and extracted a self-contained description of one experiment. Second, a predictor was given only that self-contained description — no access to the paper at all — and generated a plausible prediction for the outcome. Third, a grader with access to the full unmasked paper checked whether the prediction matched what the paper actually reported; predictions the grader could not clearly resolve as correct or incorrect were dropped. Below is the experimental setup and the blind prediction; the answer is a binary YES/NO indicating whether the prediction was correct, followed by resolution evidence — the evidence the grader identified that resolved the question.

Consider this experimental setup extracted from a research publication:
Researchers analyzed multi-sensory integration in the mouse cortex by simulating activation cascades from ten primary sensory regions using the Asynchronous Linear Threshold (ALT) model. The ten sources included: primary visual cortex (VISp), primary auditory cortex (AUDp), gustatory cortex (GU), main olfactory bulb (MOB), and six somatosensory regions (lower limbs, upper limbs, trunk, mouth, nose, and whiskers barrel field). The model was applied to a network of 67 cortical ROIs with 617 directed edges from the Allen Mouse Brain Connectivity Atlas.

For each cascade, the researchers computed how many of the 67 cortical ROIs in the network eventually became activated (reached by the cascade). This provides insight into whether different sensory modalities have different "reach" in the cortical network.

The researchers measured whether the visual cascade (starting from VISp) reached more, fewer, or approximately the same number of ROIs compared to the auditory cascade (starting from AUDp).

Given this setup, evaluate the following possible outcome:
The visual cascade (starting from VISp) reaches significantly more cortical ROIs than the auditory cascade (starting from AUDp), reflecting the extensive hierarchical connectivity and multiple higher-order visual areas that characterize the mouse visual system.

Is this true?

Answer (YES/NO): NO